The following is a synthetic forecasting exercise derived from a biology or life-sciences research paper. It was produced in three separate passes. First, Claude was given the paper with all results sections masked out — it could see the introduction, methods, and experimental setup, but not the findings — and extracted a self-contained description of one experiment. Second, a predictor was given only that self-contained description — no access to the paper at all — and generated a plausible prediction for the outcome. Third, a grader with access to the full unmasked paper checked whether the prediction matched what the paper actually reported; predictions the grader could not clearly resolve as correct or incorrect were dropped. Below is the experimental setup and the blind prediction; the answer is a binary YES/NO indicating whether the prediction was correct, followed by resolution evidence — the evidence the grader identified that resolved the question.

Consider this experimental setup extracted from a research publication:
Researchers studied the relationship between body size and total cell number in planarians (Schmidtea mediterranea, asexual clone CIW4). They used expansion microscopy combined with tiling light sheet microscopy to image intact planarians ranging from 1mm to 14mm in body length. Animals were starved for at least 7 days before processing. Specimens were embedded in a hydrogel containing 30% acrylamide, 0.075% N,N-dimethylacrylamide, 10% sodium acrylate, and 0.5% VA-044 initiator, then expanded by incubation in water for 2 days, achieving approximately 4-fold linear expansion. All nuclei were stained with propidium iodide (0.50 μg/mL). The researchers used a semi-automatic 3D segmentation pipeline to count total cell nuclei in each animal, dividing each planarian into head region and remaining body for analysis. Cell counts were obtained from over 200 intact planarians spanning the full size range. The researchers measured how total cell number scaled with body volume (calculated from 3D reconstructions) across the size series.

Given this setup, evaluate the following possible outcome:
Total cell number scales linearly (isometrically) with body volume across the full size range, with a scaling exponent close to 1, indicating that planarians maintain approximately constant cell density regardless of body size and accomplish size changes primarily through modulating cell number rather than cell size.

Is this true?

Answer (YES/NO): YES